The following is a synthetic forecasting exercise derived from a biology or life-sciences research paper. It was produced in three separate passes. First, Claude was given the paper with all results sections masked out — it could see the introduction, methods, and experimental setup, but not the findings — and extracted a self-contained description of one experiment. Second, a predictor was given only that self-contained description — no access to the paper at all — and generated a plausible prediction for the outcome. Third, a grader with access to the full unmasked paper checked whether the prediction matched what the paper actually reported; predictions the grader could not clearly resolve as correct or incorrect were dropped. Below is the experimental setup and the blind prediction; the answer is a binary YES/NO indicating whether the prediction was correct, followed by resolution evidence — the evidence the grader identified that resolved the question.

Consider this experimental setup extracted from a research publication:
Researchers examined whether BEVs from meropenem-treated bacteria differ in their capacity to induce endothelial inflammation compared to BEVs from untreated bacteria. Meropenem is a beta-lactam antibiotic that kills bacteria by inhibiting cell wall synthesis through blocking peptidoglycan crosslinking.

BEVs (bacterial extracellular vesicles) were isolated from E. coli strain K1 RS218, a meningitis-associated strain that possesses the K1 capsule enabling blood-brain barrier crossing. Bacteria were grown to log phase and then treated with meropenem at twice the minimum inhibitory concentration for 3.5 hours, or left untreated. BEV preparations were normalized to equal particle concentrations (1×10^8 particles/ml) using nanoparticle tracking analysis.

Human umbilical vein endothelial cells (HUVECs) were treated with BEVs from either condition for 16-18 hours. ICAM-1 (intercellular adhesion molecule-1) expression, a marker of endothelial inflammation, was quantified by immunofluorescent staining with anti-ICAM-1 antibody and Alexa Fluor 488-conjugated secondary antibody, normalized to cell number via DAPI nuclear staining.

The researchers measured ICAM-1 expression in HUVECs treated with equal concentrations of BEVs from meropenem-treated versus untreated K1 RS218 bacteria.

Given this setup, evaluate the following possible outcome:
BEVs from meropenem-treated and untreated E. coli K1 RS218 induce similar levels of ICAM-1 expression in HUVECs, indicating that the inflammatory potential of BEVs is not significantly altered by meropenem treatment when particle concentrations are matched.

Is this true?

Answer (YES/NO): YES